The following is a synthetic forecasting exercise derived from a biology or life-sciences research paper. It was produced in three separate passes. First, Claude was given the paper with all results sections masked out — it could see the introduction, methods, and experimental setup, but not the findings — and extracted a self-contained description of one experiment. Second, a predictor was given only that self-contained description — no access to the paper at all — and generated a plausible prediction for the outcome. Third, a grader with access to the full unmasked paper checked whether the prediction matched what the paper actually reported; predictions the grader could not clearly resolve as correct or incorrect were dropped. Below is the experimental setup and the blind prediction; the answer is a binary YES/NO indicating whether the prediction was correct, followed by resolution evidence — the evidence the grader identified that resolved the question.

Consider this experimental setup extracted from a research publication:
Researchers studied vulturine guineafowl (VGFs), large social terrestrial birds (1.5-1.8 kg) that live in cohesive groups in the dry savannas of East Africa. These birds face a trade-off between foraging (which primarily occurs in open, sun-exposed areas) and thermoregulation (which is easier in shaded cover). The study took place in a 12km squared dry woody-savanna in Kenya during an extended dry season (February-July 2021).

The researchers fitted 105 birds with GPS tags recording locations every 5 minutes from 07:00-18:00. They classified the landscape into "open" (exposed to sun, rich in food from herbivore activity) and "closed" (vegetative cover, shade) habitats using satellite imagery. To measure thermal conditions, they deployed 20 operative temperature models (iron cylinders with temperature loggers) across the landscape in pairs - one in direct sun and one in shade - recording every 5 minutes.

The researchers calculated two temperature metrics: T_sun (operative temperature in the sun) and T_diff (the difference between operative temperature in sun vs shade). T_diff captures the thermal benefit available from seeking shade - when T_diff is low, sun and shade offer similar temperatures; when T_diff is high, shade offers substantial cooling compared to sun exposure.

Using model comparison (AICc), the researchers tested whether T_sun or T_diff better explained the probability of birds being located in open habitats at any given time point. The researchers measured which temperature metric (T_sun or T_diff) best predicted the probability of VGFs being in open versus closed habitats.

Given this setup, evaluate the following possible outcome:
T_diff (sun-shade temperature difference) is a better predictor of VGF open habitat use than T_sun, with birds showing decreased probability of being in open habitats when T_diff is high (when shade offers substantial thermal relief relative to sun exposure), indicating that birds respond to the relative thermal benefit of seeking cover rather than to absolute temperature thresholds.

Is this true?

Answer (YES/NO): YES